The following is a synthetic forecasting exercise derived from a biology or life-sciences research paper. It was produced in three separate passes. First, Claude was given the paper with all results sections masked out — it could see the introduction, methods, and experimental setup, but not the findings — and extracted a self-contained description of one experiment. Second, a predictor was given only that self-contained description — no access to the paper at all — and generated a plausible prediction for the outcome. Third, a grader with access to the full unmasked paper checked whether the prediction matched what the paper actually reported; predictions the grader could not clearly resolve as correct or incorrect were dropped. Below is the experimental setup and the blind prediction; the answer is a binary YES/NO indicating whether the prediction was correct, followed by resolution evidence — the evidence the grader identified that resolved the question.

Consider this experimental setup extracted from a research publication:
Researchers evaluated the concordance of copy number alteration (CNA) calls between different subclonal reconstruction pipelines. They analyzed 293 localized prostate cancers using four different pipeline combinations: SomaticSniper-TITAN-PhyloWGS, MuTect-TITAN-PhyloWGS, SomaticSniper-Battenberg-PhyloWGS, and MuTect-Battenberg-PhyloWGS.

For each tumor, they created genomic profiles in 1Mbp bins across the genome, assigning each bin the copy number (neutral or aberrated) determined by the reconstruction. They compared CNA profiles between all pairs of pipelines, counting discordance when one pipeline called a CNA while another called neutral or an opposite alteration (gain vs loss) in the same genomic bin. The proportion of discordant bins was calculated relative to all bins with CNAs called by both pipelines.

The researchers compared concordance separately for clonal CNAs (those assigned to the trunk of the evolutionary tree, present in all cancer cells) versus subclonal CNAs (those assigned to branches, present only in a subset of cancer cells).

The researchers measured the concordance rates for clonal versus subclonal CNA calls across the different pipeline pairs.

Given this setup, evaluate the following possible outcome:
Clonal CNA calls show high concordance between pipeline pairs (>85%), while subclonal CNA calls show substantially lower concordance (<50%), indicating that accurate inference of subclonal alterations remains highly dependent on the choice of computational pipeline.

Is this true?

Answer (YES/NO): NO